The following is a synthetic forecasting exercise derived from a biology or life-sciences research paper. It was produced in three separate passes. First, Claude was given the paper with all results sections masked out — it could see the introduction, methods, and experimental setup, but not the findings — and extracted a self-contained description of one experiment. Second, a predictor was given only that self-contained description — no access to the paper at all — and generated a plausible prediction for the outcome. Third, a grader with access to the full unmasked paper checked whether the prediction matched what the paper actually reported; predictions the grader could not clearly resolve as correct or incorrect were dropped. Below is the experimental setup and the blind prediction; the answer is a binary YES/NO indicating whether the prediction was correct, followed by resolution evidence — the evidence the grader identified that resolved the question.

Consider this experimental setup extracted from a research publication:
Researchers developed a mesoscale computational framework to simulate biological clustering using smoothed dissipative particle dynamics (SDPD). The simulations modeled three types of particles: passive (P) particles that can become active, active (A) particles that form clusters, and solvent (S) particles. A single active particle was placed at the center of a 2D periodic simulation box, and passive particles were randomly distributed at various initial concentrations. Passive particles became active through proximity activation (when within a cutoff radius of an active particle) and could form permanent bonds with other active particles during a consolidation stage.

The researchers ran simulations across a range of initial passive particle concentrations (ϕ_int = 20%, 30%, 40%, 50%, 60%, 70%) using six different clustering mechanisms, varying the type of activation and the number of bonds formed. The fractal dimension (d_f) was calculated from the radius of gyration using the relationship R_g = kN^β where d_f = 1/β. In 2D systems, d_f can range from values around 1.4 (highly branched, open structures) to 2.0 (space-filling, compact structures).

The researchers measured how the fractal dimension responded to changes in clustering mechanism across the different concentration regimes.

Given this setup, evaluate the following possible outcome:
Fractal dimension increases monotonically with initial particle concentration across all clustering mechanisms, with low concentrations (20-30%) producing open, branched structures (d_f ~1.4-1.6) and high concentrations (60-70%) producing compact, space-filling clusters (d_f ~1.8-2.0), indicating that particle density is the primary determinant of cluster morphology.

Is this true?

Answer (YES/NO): NO